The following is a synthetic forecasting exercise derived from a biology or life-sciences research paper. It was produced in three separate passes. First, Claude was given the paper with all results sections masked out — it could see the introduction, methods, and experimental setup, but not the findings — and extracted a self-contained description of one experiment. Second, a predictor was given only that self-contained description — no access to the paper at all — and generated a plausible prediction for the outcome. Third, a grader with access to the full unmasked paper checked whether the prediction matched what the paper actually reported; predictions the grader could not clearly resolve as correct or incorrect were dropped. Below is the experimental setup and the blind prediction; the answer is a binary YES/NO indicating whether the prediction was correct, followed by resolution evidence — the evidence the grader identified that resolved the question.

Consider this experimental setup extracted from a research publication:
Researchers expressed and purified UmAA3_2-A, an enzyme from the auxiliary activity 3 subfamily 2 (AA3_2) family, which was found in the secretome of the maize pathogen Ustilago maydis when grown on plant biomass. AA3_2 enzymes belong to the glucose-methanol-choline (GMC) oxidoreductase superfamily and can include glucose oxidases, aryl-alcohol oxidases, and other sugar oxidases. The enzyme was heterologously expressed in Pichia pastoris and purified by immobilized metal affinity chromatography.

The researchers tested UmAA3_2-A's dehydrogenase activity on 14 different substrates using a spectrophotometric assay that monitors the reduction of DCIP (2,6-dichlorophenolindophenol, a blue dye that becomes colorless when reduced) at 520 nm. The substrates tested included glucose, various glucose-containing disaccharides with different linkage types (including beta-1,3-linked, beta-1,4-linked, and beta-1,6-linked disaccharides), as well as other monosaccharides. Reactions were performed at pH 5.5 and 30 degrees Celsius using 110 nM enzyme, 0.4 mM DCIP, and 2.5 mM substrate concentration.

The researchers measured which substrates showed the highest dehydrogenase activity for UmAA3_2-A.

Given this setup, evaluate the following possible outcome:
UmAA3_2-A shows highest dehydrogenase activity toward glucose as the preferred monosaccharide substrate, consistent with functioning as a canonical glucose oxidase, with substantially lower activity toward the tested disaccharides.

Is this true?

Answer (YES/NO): NO